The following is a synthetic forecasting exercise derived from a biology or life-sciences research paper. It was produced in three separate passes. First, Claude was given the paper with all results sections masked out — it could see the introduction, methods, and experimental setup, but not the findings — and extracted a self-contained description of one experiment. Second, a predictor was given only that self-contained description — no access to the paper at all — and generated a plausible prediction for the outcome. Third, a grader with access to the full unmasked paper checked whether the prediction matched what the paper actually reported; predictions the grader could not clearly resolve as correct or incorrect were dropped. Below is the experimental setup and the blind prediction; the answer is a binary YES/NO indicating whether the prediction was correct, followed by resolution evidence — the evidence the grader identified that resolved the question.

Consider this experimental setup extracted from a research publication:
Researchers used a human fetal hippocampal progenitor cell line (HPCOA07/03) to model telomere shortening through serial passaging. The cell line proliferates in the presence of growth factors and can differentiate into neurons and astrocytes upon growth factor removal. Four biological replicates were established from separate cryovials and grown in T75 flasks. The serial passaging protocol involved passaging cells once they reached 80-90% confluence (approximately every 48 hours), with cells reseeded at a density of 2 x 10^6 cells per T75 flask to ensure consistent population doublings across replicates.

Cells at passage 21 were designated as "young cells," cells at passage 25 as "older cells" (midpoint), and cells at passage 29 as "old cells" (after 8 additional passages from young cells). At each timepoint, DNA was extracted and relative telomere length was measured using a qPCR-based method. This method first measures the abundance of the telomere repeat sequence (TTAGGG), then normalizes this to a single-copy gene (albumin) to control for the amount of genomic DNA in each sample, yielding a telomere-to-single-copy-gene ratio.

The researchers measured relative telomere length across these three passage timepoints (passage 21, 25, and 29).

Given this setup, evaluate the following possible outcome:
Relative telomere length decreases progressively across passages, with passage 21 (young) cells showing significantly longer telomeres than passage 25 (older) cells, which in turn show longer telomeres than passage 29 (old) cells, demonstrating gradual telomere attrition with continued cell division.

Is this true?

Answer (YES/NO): NO